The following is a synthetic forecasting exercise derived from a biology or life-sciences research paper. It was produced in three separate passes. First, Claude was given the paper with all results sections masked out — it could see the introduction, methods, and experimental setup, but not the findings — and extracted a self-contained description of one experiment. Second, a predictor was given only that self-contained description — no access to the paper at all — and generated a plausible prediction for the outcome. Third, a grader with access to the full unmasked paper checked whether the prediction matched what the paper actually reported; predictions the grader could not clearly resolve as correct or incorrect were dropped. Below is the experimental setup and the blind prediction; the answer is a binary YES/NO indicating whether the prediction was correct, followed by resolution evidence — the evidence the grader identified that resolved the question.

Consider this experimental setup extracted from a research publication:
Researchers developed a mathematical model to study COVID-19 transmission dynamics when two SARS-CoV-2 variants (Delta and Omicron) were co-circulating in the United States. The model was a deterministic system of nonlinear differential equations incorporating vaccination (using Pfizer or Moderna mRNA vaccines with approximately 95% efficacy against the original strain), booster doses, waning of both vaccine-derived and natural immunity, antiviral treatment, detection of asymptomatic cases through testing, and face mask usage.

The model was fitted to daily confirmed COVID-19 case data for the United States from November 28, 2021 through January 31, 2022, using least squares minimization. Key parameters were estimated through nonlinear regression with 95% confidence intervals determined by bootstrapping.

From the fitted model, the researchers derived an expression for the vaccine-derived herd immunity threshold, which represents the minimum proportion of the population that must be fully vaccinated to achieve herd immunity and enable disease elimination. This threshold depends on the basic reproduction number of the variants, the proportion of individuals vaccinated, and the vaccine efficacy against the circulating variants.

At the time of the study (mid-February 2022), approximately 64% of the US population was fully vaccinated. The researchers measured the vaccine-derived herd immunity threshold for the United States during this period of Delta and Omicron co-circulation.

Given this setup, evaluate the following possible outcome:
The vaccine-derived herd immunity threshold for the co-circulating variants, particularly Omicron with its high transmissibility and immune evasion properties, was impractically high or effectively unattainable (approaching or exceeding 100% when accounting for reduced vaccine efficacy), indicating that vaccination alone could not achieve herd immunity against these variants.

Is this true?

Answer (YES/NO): NO